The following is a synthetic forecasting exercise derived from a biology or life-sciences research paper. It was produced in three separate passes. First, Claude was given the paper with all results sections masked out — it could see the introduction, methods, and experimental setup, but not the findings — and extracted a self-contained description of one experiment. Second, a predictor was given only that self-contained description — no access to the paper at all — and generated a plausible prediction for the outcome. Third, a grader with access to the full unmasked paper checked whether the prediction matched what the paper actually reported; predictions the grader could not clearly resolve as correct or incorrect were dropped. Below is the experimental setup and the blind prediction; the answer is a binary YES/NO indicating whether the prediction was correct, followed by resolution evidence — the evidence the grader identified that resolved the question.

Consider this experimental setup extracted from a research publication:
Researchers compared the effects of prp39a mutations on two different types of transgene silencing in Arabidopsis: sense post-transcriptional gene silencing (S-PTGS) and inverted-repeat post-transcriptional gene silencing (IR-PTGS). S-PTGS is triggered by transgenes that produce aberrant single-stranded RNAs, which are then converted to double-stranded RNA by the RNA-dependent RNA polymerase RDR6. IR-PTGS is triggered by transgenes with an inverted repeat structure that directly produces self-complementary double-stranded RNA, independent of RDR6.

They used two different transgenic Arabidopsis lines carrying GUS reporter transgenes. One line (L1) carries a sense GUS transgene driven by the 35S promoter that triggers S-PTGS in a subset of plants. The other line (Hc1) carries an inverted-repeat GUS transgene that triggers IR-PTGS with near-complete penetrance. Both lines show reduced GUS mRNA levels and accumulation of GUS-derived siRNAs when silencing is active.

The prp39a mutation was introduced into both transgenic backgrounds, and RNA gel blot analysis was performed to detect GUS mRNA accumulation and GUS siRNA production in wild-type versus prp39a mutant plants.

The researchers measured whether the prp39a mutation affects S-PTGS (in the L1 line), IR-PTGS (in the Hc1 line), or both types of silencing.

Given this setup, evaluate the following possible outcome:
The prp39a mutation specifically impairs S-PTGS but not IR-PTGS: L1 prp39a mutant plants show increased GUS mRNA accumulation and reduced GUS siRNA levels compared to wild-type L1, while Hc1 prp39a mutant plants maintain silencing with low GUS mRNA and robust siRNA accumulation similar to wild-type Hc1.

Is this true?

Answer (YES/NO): NO